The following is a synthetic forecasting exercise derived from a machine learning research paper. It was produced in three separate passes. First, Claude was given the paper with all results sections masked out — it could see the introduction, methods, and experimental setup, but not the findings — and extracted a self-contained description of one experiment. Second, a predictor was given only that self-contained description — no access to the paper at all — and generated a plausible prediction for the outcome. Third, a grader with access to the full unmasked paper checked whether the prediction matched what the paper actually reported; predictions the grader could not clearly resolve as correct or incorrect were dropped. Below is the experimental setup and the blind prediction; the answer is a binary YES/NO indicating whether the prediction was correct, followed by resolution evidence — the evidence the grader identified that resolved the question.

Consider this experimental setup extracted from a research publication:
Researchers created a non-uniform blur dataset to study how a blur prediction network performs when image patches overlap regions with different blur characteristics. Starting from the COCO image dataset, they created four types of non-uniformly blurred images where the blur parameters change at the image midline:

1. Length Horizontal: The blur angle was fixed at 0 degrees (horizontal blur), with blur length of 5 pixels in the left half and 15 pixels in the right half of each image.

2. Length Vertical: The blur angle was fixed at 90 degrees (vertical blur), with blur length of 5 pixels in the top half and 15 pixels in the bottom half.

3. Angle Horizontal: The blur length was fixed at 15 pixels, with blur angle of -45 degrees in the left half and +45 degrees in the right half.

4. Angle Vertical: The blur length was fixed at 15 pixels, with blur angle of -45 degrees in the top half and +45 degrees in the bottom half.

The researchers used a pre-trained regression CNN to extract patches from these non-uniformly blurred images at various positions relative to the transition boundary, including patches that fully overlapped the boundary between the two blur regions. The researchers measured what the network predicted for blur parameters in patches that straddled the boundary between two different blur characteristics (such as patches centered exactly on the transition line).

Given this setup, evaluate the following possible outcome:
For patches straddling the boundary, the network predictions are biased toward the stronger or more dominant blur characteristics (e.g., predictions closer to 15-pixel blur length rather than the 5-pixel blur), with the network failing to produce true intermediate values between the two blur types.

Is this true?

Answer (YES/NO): NO